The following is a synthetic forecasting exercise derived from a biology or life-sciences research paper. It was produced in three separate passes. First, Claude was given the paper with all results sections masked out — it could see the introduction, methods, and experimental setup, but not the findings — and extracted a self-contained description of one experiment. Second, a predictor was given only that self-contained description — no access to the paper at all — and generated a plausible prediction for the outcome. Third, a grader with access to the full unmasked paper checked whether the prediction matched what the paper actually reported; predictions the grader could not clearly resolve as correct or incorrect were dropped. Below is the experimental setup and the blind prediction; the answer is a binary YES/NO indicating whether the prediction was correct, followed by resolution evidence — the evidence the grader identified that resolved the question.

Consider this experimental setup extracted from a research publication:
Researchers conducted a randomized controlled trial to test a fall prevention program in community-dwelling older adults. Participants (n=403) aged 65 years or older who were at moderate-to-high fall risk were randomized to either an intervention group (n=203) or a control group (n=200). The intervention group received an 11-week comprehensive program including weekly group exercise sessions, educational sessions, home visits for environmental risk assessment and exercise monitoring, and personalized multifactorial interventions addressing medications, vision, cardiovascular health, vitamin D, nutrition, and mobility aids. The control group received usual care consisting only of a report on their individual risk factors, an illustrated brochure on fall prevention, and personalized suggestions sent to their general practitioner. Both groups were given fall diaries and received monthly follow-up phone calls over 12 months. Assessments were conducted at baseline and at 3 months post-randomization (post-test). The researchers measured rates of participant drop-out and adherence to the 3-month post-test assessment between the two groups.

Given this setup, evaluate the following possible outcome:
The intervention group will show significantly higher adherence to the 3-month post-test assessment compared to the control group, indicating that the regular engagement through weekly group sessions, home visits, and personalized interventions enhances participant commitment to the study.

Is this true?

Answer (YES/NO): YES